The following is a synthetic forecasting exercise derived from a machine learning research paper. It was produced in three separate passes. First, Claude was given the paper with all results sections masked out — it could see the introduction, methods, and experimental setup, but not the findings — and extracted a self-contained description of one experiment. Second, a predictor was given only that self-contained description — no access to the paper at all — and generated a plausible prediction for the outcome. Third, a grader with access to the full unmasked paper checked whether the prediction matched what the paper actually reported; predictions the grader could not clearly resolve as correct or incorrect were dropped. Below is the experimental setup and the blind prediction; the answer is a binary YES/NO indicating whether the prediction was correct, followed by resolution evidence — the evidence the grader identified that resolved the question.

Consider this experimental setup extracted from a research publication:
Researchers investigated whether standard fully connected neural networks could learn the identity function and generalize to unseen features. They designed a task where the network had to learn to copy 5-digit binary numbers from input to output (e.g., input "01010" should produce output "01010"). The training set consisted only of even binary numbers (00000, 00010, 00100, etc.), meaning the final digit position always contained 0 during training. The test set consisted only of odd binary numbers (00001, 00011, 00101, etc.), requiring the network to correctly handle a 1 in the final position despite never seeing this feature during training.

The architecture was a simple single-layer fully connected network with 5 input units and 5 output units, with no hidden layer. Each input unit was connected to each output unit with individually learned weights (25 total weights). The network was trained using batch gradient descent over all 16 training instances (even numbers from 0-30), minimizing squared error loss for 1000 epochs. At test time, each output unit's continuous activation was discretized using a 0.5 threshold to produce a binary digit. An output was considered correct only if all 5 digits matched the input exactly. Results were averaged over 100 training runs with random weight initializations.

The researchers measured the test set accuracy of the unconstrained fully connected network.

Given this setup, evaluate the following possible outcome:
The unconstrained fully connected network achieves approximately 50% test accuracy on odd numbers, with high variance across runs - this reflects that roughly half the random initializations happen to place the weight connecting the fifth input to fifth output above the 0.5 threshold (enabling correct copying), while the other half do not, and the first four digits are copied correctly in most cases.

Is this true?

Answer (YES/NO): NO